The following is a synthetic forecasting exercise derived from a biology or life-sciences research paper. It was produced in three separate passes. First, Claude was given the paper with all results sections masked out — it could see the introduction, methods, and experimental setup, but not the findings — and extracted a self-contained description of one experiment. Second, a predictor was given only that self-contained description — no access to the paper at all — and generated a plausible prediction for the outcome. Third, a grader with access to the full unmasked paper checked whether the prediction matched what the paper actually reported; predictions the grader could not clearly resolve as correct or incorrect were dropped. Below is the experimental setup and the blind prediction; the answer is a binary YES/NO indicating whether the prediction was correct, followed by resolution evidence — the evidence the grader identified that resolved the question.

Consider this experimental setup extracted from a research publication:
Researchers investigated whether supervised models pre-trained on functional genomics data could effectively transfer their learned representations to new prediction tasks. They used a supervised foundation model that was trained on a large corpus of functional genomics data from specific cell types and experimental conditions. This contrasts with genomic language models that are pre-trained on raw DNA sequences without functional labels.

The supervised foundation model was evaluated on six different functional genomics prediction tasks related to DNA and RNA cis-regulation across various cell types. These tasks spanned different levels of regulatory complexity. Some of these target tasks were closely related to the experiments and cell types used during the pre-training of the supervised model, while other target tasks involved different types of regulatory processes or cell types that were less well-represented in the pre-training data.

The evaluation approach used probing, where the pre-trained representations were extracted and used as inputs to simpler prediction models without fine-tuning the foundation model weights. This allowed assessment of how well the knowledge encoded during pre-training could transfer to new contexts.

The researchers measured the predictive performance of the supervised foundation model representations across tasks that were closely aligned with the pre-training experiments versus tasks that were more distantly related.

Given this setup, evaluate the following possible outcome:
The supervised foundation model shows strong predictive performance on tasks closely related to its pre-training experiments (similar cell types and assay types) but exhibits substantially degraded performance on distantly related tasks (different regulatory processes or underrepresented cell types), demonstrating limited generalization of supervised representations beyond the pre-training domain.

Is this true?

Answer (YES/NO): YES